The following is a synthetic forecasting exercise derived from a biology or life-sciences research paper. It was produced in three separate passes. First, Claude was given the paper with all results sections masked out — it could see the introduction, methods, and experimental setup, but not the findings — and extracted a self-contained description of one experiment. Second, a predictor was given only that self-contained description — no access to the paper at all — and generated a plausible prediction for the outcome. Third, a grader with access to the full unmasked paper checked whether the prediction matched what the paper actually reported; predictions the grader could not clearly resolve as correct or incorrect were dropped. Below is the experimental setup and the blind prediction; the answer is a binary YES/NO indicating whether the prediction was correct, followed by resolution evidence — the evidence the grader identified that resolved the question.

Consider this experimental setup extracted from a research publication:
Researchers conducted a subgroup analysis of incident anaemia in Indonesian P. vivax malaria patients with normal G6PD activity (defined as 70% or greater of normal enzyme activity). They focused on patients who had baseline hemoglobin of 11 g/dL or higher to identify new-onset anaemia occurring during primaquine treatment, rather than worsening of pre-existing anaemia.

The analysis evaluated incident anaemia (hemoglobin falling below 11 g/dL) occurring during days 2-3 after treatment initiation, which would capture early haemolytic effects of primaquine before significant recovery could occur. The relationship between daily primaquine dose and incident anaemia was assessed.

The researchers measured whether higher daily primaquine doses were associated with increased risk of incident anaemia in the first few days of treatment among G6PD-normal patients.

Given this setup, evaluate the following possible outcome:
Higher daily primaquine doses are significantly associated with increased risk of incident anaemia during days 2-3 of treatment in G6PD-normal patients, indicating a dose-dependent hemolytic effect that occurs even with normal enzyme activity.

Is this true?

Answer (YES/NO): NO